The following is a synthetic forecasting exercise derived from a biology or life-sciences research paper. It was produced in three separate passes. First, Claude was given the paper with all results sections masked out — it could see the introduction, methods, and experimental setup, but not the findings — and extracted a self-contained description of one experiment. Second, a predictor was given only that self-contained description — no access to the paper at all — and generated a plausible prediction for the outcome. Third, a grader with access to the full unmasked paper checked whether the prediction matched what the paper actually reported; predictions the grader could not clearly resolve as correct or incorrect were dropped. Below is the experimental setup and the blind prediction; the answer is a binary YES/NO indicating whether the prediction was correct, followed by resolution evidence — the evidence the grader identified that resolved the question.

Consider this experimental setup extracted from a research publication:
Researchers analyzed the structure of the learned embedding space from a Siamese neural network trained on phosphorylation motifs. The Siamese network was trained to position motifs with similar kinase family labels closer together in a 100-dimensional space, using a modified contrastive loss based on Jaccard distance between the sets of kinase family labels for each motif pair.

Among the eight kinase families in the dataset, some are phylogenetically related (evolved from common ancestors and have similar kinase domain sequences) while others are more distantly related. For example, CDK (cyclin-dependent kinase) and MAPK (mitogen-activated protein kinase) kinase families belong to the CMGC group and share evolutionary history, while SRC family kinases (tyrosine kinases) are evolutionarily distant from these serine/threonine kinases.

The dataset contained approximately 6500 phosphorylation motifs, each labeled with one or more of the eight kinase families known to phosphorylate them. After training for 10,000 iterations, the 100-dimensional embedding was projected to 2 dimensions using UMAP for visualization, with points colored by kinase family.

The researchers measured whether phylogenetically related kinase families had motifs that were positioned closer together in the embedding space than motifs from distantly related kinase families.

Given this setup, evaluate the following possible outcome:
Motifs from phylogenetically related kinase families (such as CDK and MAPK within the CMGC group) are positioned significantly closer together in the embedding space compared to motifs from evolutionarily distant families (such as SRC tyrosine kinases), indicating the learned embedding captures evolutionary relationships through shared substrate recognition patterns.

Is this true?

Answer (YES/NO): YES